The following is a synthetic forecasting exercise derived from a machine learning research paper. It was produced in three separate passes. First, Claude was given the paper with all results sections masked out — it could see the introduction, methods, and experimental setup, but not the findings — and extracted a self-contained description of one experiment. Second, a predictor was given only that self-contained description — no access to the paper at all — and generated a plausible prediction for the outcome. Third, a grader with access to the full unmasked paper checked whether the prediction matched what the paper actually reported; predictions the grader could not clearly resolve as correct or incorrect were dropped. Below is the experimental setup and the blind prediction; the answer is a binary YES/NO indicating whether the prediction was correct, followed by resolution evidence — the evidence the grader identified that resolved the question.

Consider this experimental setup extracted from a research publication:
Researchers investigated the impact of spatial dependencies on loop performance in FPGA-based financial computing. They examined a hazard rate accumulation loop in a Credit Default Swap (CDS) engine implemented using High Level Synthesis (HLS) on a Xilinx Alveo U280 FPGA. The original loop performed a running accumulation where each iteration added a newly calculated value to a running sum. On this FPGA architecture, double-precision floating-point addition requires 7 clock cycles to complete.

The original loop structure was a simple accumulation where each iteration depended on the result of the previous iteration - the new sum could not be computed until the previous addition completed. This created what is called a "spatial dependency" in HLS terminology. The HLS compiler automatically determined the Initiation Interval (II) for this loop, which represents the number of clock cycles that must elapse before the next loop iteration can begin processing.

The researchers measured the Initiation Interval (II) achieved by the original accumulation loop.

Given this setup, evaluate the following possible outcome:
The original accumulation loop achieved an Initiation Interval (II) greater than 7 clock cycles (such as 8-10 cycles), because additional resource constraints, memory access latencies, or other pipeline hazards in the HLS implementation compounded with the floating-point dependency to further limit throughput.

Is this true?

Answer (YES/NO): NO